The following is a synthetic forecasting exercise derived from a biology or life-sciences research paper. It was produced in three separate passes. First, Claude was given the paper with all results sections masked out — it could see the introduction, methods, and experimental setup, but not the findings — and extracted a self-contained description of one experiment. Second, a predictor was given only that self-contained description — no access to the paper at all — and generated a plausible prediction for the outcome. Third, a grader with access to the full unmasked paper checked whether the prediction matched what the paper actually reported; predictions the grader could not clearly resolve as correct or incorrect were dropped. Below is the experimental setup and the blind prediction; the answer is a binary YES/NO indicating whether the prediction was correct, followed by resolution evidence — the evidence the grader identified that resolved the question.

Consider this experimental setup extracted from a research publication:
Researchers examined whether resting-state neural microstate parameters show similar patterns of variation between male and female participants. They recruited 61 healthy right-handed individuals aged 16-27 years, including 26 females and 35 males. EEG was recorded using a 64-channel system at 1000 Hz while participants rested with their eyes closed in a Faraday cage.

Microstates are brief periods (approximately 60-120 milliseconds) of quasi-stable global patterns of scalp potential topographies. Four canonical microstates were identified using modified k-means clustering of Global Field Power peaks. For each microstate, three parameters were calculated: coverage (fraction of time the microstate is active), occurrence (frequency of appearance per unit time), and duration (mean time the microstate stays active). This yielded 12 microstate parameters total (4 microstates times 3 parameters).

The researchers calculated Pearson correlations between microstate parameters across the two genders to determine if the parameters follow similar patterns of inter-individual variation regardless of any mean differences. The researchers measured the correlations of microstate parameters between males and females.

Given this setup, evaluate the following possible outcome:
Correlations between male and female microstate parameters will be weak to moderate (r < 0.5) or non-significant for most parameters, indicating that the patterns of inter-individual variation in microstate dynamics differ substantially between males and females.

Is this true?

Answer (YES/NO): NO